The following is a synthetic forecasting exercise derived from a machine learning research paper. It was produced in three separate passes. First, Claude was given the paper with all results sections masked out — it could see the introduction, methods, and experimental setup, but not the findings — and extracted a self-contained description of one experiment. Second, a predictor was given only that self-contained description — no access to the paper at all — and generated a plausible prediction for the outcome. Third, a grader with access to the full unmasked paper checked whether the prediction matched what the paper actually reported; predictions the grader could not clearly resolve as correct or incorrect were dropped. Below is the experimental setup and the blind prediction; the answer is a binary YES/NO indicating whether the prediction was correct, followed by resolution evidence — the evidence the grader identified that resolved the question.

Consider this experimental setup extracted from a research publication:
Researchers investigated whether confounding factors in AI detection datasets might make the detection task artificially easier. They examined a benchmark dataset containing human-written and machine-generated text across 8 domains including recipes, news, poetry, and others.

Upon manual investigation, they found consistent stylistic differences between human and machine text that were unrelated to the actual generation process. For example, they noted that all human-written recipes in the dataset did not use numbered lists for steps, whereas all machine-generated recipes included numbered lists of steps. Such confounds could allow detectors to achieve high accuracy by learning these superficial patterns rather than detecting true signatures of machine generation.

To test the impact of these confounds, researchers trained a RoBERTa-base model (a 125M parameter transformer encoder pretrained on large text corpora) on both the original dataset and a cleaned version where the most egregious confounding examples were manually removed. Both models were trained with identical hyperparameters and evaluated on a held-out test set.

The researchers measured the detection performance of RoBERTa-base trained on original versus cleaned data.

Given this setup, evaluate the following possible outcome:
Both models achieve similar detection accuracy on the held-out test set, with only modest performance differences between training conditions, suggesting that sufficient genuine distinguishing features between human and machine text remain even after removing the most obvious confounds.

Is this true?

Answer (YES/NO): YES